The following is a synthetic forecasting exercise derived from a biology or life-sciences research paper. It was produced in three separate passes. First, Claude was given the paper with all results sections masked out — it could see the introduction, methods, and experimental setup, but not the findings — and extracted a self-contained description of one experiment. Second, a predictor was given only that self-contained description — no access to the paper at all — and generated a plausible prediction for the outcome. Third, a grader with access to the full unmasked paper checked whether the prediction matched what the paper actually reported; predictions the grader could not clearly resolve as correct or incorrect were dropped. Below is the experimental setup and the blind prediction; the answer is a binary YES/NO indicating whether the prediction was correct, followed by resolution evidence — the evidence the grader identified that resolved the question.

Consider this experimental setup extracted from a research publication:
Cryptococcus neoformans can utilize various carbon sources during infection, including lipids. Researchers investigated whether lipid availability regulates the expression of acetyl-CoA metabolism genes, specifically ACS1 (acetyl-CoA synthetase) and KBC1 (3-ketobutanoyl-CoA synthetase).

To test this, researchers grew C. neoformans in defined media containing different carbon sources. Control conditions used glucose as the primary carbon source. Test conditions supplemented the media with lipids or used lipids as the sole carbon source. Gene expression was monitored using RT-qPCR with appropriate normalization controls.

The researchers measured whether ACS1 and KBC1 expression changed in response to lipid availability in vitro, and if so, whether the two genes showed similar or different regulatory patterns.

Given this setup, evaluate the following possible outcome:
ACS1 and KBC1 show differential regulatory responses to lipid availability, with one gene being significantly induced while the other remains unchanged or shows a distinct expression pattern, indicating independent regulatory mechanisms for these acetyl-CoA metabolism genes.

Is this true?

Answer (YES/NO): NO